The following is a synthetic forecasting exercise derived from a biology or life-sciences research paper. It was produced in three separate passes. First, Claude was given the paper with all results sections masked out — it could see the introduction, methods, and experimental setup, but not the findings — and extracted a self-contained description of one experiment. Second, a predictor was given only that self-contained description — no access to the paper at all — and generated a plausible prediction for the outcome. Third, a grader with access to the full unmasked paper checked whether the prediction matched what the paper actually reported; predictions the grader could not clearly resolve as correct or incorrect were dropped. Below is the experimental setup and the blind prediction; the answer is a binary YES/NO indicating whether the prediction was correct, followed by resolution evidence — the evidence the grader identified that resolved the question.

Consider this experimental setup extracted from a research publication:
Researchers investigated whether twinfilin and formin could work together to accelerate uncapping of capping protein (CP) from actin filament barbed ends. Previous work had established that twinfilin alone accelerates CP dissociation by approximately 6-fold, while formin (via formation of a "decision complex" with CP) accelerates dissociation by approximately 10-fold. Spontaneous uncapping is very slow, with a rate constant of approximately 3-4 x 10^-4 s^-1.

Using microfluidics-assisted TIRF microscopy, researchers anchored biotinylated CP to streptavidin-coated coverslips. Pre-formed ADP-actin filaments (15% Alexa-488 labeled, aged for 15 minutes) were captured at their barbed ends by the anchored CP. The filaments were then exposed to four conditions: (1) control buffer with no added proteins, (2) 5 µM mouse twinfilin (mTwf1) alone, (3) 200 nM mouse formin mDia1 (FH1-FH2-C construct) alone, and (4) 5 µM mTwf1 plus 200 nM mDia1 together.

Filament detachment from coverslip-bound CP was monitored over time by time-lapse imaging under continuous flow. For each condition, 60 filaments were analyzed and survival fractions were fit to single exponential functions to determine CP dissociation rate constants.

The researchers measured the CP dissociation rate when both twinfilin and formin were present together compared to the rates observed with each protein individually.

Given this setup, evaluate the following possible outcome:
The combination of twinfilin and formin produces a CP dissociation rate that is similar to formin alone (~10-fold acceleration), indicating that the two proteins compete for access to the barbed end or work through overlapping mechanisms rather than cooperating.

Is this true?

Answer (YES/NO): NO